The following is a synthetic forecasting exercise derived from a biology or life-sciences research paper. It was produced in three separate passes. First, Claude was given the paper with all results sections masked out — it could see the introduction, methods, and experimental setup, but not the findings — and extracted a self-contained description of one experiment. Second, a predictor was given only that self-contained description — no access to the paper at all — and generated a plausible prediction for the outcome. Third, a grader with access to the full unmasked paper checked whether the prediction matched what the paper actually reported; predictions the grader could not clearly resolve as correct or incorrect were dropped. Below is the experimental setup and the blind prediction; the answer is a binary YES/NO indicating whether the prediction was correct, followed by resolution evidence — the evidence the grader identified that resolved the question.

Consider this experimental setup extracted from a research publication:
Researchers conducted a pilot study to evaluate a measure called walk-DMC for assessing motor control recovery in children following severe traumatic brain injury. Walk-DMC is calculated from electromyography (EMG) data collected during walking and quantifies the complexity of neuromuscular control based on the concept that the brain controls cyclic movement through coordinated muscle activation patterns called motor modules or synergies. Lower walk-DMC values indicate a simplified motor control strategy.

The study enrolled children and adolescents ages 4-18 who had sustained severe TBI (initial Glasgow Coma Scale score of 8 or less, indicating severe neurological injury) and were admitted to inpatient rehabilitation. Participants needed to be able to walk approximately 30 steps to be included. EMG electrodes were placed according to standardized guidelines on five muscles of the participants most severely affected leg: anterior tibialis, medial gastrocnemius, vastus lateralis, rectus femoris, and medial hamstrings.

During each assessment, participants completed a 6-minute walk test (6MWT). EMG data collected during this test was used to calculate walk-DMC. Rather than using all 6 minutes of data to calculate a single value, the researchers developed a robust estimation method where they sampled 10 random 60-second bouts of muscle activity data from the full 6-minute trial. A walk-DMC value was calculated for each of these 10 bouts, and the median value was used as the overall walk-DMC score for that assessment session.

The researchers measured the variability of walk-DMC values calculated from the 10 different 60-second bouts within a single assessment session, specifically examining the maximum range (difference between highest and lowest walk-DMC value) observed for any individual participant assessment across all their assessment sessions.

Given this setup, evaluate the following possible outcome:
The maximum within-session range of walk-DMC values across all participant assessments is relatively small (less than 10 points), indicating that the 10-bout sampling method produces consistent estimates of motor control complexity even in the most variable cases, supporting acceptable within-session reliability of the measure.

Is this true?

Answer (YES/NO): YES